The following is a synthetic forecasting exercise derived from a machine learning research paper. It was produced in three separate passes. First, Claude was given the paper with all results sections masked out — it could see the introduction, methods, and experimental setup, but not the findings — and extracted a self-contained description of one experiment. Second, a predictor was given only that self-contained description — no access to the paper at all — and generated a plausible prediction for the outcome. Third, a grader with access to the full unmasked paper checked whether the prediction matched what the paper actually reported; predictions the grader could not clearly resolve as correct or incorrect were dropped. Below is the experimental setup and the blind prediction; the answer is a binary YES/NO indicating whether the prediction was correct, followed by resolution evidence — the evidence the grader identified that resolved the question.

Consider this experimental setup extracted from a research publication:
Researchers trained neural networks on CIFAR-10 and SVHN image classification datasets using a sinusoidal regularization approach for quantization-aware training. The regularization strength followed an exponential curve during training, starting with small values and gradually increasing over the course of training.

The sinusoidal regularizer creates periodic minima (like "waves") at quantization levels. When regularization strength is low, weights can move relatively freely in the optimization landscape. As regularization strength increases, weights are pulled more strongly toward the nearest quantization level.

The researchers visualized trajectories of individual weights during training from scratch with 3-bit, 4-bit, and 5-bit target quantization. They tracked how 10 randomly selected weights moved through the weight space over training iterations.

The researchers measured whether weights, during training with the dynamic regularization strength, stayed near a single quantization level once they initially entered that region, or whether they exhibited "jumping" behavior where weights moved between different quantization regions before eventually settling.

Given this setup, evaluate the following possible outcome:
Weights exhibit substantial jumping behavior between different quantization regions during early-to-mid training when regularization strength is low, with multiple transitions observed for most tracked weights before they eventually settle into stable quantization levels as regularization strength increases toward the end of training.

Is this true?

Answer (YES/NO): YES